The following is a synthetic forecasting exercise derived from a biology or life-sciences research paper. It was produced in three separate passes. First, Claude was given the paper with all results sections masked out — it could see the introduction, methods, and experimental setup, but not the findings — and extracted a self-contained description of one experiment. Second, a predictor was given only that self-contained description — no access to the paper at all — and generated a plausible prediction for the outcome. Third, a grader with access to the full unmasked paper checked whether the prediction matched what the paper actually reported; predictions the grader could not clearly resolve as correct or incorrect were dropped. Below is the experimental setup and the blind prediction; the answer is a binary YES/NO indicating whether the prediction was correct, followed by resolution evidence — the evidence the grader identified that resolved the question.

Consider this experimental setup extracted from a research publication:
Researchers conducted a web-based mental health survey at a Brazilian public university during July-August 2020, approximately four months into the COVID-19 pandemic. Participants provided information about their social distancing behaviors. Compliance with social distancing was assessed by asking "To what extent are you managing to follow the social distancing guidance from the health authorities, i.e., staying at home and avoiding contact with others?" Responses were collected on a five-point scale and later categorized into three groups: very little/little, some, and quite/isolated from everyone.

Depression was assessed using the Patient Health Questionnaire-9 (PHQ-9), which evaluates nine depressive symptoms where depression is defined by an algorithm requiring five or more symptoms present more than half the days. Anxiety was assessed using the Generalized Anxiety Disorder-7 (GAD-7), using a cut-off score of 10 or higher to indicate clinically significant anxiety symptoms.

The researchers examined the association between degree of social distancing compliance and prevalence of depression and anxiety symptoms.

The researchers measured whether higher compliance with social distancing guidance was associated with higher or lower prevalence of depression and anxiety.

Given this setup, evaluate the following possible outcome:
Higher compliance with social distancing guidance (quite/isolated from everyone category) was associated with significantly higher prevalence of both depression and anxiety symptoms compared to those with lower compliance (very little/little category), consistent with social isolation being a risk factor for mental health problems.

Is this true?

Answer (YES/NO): NO